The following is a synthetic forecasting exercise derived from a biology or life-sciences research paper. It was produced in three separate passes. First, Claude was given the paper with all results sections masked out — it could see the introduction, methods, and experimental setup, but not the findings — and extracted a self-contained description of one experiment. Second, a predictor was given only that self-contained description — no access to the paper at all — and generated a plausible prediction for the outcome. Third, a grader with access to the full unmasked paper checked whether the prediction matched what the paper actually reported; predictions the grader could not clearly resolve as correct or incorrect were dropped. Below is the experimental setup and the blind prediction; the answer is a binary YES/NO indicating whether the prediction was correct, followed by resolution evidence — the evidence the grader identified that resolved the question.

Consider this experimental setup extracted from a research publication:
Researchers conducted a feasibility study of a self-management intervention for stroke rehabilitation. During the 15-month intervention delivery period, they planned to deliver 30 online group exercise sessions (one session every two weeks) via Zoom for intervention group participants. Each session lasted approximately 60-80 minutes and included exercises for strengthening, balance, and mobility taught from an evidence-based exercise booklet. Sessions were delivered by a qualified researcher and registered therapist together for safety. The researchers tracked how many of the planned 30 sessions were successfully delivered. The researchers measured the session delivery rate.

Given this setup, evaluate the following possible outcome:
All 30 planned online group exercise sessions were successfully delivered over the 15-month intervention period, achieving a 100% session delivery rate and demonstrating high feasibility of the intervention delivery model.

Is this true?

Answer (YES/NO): NO